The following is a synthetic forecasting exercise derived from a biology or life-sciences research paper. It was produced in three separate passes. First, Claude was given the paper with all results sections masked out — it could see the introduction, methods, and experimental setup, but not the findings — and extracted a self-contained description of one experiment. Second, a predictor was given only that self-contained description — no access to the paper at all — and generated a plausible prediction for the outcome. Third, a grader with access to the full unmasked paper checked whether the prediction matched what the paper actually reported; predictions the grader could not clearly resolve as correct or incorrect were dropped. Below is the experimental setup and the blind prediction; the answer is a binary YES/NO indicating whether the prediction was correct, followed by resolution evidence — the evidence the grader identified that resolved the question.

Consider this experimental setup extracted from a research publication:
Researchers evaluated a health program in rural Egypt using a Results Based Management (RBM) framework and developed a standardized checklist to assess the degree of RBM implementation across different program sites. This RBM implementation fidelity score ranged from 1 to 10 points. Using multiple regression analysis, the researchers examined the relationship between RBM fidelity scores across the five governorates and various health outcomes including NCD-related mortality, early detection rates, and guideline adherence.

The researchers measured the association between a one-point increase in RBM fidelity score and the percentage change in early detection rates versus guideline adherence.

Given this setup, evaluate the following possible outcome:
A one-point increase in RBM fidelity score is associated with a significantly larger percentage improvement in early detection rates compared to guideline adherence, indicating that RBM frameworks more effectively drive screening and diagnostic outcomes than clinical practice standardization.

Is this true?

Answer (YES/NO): NO